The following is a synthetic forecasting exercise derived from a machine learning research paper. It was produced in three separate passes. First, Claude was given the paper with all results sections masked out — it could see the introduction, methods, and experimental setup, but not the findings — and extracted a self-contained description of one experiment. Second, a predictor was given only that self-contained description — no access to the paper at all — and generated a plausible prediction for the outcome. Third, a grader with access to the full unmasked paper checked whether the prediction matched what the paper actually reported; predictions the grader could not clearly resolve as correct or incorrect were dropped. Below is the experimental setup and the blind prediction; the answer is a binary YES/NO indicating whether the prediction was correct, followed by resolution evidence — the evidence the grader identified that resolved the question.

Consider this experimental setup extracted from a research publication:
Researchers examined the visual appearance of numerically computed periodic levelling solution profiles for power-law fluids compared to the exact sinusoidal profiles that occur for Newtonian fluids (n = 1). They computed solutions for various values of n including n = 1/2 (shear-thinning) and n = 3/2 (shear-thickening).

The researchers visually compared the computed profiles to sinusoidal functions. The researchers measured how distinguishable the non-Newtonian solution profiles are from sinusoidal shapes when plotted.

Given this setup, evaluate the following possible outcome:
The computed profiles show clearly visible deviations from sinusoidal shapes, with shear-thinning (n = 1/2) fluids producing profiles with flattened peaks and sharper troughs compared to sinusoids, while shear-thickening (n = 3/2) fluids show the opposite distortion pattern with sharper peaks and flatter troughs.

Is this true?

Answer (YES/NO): NO